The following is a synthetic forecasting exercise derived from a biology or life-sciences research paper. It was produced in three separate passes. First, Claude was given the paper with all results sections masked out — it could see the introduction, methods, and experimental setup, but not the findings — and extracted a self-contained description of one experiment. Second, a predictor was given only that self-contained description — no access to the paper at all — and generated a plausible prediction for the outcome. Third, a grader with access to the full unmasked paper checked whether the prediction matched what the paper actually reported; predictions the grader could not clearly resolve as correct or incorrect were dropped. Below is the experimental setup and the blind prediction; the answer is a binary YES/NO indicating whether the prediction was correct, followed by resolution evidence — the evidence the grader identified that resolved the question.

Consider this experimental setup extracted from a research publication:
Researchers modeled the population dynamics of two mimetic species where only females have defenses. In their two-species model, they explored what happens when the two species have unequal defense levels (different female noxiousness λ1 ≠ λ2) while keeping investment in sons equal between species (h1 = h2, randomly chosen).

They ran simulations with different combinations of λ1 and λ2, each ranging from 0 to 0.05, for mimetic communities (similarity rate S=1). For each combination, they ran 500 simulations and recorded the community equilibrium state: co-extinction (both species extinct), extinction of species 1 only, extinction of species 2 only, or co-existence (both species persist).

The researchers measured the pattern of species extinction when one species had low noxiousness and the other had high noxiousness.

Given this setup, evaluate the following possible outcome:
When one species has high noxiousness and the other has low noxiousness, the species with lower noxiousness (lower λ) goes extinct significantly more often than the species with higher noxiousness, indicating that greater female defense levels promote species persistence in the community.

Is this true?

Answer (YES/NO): NO